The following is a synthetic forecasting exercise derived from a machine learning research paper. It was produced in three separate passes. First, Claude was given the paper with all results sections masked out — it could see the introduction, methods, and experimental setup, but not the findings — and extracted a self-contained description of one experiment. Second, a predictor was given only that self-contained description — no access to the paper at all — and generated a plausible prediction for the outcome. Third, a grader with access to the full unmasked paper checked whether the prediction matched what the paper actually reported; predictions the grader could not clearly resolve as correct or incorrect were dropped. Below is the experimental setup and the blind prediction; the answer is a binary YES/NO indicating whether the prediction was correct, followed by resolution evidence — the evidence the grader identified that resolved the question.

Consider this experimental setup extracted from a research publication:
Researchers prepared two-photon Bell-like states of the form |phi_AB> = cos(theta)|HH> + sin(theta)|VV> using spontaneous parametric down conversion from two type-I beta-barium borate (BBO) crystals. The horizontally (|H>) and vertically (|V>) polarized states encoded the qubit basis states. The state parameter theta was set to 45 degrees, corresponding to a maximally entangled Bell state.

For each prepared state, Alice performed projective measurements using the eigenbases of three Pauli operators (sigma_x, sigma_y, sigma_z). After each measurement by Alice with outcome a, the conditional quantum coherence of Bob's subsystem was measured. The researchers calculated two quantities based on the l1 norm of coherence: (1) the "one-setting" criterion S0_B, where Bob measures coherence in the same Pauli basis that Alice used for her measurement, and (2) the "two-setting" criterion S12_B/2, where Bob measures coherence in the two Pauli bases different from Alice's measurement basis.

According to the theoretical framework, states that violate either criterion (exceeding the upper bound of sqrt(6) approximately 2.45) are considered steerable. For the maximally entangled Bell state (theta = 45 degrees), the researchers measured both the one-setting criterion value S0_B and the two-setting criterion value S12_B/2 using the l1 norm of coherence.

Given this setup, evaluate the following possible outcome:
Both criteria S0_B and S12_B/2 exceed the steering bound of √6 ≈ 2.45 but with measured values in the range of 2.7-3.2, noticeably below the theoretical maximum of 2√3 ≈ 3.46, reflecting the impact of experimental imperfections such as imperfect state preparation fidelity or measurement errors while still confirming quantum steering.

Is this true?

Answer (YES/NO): NO